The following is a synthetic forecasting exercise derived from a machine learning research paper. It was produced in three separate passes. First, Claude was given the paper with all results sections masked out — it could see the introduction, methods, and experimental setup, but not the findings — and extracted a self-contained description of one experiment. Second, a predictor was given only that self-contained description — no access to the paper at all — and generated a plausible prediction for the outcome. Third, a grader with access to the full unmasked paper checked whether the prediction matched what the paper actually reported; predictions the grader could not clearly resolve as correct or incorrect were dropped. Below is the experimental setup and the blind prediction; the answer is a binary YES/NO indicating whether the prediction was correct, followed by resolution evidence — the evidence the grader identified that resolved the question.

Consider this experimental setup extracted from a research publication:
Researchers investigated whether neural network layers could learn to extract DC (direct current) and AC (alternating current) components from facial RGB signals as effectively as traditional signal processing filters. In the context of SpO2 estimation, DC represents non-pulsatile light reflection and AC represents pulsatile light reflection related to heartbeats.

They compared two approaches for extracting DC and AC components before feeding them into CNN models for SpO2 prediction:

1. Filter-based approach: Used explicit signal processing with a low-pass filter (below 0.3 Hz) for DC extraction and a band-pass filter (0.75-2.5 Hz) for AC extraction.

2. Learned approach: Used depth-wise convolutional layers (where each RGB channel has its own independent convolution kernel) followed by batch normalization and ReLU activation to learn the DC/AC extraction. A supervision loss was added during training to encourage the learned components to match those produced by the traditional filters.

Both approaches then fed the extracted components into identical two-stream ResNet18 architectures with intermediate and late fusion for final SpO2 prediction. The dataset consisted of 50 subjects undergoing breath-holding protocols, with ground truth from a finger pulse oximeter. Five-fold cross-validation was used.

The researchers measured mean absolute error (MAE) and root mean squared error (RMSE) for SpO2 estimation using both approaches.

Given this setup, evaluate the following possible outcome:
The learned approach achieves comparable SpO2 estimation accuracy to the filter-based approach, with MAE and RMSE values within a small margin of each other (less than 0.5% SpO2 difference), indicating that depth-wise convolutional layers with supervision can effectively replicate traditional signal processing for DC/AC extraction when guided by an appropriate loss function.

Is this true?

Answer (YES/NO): YES